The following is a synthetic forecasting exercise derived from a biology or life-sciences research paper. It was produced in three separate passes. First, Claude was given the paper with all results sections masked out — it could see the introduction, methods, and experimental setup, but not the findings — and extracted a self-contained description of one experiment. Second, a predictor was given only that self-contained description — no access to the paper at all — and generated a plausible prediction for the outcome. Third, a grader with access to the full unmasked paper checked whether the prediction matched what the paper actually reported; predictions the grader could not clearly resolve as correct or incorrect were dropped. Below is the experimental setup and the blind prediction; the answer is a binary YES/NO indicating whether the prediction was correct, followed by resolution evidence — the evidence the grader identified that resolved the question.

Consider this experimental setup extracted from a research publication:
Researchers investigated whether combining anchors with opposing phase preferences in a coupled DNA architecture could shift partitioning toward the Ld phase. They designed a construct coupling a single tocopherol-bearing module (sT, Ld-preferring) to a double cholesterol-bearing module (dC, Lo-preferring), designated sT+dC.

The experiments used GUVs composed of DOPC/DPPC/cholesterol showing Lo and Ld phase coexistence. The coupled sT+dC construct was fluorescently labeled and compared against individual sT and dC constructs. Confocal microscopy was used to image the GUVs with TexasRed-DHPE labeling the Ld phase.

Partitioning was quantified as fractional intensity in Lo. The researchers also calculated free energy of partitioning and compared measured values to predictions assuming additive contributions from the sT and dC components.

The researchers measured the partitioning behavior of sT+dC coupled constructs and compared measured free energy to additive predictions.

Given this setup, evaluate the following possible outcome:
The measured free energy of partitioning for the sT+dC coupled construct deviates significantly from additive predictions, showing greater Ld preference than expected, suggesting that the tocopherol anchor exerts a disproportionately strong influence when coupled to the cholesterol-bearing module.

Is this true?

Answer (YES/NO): NO